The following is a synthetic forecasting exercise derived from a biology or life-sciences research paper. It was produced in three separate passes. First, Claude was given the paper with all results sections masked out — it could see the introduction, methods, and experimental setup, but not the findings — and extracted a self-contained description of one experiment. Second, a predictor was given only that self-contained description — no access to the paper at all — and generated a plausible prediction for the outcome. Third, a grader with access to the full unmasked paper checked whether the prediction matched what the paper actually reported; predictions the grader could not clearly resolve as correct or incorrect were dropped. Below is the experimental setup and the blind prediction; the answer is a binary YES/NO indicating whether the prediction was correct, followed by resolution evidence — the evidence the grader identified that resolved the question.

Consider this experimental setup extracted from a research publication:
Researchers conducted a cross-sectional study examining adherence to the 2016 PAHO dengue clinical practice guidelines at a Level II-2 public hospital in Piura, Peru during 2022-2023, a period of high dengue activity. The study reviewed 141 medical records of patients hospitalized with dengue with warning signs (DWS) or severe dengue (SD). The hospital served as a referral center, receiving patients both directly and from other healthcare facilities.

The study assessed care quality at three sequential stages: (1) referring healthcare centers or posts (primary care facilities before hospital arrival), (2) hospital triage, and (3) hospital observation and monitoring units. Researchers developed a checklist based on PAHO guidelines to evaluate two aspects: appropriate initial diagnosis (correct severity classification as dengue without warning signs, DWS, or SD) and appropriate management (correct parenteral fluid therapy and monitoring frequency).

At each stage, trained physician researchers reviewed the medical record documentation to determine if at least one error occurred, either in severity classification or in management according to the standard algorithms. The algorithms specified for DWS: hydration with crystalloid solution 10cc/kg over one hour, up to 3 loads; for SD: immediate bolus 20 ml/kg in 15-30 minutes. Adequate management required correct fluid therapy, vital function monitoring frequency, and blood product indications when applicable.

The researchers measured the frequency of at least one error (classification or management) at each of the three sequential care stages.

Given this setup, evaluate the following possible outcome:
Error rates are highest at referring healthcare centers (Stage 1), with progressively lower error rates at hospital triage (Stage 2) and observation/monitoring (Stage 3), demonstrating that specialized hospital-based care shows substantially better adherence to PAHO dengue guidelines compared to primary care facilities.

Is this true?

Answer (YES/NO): NO